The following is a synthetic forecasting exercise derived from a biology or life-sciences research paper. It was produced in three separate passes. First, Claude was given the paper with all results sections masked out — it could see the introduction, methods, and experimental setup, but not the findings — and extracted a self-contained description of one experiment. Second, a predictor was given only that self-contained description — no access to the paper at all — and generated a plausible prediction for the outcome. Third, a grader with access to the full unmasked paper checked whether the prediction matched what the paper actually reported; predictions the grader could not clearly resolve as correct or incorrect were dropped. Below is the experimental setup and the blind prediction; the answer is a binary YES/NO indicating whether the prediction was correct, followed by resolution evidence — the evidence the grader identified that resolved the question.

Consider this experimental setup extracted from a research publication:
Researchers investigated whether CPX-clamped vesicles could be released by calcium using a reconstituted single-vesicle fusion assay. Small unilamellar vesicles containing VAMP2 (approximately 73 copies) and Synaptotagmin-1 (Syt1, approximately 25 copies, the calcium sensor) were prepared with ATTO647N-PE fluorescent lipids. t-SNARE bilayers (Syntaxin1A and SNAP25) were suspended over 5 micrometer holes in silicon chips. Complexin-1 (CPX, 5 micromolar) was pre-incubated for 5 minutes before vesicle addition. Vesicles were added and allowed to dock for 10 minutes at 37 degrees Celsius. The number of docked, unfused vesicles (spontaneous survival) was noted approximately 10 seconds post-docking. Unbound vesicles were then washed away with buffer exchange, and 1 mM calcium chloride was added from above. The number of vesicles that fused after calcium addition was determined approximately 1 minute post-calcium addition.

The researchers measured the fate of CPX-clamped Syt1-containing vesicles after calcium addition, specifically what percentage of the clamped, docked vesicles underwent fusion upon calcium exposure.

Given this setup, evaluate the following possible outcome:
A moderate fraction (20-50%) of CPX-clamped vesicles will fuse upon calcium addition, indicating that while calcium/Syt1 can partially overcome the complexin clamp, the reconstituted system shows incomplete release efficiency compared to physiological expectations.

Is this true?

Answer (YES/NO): NO